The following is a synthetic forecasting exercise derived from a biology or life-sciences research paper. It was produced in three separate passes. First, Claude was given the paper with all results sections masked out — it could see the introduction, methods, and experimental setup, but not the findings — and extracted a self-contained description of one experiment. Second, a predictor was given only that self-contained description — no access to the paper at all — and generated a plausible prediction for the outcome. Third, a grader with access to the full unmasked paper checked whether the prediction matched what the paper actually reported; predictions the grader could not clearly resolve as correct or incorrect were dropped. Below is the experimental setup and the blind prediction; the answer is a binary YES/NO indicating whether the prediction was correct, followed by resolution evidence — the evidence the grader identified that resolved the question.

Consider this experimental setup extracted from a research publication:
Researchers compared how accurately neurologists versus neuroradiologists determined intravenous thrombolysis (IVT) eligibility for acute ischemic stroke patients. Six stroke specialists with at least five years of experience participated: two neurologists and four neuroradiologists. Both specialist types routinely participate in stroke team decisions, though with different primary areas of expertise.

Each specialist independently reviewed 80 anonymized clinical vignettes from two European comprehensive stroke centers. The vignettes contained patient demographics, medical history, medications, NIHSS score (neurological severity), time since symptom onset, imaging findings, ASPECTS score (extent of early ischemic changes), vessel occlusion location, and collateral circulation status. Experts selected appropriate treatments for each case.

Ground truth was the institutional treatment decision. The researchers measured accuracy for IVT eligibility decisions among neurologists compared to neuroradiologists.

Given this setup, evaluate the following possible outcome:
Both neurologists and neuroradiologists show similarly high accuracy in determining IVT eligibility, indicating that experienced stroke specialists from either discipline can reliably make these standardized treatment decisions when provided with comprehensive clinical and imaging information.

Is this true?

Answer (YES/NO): NO